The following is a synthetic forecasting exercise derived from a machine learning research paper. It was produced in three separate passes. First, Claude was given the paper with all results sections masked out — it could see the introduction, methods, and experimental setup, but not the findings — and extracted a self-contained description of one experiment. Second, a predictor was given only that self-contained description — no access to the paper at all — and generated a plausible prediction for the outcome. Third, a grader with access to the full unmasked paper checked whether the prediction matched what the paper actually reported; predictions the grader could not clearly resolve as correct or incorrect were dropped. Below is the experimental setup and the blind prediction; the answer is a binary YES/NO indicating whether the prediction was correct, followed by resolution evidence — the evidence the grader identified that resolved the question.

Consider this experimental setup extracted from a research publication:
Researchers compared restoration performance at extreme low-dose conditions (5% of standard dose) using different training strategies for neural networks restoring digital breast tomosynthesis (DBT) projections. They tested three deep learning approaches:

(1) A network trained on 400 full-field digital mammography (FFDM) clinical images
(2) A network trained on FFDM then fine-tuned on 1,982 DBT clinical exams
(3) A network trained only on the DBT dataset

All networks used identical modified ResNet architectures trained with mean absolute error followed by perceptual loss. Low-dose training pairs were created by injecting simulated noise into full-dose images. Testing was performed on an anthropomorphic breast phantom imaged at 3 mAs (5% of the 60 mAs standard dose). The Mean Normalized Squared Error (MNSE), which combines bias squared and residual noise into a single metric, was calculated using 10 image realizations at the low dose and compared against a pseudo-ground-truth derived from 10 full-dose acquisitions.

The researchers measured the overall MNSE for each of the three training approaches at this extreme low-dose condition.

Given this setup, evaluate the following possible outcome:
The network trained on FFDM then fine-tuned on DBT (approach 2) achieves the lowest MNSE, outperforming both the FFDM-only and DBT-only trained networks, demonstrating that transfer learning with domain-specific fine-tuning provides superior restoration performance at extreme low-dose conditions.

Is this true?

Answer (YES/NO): NO